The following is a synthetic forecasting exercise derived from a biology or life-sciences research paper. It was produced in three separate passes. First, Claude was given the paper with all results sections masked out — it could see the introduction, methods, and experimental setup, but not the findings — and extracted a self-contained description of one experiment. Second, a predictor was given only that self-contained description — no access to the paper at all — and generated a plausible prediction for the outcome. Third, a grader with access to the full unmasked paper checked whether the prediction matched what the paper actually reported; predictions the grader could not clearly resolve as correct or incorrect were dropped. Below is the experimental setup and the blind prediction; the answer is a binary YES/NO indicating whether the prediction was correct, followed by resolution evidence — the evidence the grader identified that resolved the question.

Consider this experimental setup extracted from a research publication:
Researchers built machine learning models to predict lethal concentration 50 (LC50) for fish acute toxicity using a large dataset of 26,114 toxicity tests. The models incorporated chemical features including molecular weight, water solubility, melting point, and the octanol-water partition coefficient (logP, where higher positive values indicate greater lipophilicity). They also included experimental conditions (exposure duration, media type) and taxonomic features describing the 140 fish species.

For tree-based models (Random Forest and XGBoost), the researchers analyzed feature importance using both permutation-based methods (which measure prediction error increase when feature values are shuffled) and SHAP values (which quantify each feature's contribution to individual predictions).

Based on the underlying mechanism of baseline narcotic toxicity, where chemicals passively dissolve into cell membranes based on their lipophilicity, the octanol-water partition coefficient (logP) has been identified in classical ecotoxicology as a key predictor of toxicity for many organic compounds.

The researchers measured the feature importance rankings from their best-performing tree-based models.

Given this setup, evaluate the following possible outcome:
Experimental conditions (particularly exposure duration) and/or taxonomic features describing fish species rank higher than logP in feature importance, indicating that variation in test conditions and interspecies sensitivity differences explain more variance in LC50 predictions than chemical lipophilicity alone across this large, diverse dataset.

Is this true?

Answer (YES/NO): NO